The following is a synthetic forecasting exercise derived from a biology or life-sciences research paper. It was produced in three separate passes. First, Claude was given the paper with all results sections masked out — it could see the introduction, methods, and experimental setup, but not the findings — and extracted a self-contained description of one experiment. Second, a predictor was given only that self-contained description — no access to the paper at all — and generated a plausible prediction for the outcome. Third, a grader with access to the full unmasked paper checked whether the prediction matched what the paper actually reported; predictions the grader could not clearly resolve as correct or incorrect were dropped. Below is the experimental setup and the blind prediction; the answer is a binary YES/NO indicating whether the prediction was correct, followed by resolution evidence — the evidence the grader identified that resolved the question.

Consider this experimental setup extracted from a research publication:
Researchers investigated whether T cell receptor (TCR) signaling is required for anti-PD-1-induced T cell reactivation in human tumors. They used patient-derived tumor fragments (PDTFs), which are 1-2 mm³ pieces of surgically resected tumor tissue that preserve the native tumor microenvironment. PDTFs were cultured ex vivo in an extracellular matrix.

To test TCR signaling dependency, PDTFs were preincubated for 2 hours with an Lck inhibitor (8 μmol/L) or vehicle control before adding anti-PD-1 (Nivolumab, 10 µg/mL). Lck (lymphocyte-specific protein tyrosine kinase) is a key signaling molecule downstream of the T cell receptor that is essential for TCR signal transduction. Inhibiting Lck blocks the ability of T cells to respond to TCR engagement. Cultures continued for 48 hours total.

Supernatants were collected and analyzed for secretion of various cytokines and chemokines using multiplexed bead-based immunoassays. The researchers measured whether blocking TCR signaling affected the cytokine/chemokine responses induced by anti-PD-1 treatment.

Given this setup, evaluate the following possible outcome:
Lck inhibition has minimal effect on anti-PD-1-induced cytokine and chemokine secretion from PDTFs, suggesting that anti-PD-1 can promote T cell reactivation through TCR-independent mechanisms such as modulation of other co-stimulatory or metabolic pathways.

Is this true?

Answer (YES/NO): NO